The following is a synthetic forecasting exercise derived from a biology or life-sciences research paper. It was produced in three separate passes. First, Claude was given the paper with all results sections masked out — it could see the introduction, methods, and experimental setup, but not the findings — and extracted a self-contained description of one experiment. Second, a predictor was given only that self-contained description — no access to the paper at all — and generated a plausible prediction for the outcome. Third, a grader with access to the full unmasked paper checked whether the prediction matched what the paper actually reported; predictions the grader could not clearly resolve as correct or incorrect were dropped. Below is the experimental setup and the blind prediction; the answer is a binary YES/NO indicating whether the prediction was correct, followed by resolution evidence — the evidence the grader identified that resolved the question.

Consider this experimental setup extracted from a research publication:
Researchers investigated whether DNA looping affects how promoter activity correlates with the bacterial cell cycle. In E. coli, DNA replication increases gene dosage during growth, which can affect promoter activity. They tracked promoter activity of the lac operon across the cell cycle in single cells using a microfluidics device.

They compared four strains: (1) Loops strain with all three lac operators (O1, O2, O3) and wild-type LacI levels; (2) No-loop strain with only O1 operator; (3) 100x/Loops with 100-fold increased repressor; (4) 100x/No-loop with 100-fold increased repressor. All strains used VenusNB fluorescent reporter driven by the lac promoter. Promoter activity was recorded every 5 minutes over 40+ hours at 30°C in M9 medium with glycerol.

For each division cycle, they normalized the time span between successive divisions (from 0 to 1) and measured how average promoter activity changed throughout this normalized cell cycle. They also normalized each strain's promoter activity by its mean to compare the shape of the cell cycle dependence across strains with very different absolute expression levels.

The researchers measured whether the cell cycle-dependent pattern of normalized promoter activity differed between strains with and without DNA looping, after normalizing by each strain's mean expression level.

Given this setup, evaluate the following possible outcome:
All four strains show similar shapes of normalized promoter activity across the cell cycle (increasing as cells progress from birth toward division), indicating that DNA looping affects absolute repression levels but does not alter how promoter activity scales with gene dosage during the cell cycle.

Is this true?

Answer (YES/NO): YES